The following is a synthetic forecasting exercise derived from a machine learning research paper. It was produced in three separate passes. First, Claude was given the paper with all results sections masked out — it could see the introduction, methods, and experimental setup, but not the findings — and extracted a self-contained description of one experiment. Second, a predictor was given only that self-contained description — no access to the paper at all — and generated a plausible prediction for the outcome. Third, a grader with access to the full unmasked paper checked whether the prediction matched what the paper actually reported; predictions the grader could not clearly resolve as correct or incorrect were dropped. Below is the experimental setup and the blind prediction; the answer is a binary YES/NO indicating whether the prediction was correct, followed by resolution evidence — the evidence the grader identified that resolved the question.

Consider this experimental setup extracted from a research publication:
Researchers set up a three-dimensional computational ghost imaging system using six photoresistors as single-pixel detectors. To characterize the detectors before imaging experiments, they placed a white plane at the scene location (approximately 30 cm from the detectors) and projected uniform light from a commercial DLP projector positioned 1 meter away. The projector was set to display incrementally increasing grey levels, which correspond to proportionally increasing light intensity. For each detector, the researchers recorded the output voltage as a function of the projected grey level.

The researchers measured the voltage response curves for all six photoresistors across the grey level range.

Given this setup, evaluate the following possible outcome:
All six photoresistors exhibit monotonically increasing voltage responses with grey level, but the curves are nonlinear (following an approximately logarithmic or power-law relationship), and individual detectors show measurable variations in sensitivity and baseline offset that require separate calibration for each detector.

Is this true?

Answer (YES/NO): NO